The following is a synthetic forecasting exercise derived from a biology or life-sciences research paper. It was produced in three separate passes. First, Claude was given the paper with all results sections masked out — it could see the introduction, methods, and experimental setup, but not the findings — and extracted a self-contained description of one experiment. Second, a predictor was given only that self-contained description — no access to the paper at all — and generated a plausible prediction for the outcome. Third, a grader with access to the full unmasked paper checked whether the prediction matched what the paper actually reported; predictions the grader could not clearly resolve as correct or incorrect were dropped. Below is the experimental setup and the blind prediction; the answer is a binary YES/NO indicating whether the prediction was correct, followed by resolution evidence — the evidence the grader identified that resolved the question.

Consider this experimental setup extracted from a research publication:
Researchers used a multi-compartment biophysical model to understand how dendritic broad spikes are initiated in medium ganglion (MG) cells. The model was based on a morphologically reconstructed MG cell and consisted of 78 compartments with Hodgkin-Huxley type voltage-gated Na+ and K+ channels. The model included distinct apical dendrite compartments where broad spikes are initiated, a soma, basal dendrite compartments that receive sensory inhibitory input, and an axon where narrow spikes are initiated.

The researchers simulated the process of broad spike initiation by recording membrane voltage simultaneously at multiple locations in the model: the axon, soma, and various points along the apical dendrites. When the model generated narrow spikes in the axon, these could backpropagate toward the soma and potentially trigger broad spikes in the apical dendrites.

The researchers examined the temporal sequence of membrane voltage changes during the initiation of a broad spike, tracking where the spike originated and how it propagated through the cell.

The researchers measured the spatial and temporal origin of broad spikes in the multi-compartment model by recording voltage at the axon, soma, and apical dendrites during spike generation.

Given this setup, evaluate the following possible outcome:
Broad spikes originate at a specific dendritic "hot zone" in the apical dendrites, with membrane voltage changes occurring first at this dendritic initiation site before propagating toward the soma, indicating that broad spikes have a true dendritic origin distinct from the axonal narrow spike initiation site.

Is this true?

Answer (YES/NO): NO